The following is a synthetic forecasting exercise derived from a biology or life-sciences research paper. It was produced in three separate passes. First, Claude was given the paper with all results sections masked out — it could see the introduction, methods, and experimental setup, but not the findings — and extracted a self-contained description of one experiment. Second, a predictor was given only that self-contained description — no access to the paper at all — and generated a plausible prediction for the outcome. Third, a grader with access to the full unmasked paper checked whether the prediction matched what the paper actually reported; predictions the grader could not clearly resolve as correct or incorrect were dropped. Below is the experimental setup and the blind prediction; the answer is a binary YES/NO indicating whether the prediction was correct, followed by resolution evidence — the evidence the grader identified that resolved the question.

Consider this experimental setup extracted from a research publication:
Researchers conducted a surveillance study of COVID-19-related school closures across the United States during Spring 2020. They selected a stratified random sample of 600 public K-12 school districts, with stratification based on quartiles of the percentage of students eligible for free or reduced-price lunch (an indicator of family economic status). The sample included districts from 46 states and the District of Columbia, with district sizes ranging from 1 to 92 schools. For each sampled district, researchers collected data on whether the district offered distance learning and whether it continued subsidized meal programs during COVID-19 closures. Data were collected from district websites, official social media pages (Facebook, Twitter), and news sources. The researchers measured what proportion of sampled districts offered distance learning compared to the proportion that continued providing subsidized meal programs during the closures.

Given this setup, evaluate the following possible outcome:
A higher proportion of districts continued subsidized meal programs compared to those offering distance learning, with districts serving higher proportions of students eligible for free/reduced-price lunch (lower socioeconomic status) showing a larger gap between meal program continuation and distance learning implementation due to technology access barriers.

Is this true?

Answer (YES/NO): NO